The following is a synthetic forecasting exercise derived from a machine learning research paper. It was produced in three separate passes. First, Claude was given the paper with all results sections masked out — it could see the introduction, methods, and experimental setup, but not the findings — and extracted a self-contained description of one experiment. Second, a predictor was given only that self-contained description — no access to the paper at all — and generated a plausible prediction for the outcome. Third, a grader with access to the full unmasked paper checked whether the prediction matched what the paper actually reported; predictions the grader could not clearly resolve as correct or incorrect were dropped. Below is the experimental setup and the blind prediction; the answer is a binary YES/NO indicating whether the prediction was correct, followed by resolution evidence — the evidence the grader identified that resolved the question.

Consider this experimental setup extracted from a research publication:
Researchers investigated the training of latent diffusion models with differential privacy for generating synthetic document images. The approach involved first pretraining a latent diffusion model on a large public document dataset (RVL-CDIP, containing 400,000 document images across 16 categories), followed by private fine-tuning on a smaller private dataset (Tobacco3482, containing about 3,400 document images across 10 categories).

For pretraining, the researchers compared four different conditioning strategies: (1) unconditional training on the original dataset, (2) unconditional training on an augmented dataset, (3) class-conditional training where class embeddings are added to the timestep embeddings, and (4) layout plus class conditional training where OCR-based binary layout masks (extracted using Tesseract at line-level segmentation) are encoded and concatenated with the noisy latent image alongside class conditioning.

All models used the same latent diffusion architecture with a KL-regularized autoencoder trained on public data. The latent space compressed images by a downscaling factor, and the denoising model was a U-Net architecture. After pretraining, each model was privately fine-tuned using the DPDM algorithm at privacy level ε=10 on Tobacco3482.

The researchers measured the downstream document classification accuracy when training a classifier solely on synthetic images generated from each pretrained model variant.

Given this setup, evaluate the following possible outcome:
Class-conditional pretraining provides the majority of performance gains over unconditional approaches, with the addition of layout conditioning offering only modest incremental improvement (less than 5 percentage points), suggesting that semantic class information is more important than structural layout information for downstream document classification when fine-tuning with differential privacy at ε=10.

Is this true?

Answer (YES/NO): NO